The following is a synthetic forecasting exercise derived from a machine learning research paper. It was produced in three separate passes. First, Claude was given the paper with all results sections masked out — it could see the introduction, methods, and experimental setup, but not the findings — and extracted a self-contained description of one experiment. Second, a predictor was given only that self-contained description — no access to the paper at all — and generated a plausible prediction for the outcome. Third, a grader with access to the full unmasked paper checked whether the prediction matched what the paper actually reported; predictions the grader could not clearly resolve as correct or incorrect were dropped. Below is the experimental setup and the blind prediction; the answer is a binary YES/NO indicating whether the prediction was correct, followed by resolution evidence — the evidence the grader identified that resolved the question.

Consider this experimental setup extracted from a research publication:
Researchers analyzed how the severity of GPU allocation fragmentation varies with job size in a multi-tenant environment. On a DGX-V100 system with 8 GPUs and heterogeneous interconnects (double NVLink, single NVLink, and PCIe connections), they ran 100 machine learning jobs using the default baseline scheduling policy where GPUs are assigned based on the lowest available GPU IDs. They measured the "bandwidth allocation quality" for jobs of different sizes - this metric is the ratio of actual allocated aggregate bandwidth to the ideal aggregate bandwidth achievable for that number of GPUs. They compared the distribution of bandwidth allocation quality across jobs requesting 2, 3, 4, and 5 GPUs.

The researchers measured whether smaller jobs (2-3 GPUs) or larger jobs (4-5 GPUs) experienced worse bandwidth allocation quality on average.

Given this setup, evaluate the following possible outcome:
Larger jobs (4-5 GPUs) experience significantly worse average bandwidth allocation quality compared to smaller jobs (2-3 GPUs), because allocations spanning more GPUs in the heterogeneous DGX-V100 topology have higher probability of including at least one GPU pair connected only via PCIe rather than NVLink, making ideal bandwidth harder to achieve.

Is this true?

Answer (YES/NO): NO